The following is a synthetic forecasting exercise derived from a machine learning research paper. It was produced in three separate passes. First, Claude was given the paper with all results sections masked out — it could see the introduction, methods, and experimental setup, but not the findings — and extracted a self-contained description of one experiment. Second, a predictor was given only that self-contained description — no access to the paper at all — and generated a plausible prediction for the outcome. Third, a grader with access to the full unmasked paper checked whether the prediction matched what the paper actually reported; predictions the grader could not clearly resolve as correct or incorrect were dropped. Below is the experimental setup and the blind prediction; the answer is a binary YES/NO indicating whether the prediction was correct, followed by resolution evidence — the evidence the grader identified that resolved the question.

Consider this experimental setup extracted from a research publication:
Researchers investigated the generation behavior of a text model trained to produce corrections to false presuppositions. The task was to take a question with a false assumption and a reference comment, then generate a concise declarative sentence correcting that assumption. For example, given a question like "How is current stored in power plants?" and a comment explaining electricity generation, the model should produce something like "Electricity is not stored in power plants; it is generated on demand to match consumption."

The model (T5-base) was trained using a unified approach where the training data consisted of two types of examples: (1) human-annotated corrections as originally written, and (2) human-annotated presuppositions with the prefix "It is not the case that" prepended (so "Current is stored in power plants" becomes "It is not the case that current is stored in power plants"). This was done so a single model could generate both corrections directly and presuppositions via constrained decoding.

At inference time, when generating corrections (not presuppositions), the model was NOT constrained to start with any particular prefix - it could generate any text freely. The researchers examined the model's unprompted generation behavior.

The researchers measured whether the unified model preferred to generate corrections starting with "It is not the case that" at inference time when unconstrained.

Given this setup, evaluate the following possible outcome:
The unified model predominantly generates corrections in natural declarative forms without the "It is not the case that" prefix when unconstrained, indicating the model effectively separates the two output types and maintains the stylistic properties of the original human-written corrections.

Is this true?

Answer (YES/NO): NO